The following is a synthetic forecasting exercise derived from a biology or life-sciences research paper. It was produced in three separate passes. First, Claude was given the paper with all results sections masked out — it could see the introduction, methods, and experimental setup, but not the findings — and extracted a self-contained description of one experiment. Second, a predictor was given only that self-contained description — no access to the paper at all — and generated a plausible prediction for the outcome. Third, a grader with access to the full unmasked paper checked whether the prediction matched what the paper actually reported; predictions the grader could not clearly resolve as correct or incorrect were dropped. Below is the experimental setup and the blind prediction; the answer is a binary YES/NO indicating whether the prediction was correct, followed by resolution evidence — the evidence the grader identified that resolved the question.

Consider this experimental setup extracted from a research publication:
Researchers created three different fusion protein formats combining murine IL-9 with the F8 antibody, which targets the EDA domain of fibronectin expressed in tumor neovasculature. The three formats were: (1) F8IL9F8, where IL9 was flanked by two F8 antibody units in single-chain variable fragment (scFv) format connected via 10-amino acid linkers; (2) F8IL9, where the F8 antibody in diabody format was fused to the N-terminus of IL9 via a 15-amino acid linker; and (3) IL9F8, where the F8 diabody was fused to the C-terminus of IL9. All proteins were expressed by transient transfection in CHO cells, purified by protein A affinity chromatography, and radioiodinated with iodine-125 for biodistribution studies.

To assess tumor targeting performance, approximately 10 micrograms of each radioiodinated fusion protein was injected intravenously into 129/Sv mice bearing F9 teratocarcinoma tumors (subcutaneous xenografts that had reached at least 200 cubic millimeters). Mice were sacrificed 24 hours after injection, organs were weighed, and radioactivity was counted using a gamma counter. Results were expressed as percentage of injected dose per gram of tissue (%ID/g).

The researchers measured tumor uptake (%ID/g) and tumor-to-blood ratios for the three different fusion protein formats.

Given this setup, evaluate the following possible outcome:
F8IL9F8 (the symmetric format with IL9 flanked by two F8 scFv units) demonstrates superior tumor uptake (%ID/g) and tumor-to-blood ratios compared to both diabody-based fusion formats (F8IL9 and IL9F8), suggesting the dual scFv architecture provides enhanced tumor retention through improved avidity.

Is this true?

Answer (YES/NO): YES